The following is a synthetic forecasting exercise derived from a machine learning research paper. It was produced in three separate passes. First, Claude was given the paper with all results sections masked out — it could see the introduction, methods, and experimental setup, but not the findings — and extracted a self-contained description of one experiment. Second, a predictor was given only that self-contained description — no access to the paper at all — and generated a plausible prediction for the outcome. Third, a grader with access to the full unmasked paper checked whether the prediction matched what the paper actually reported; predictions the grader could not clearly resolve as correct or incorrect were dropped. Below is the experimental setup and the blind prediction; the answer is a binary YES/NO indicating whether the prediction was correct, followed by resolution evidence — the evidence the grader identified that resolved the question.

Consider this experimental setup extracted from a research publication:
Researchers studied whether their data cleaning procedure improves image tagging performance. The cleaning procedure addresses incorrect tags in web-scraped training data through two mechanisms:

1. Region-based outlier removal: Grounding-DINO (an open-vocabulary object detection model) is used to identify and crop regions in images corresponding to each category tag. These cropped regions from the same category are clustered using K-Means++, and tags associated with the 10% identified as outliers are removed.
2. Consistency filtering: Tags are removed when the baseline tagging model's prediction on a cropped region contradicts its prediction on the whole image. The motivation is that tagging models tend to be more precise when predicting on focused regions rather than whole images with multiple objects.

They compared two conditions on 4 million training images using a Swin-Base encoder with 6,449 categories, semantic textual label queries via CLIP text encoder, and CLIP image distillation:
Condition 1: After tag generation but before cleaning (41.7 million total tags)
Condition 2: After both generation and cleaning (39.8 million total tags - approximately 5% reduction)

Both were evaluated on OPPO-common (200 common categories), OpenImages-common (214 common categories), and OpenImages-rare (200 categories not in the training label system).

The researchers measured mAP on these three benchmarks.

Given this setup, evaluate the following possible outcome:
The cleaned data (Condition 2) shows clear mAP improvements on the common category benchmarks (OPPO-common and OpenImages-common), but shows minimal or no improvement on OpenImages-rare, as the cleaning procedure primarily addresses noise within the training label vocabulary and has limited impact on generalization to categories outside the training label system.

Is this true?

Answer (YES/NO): NO